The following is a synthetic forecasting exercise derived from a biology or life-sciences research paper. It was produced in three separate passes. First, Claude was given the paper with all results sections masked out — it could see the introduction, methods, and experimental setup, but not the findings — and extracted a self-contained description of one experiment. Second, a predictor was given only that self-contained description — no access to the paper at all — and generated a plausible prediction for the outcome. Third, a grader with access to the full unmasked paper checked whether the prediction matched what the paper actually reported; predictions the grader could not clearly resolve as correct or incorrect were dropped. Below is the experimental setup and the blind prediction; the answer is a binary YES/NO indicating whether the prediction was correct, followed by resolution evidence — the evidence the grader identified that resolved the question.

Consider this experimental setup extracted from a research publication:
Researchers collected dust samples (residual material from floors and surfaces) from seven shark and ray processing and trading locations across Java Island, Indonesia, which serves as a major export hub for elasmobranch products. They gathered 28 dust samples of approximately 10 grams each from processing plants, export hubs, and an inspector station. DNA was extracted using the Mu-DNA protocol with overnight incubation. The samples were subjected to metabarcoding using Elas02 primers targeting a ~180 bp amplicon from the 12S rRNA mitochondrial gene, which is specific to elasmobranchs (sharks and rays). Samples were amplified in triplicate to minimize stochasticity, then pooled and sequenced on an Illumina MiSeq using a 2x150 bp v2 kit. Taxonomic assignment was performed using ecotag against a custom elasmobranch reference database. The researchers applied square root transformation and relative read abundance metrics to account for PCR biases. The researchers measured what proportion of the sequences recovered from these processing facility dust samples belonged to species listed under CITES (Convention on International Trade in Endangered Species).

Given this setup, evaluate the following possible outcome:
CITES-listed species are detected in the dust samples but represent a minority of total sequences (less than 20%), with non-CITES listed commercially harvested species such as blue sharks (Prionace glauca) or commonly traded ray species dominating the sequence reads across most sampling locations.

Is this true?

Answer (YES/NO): NO